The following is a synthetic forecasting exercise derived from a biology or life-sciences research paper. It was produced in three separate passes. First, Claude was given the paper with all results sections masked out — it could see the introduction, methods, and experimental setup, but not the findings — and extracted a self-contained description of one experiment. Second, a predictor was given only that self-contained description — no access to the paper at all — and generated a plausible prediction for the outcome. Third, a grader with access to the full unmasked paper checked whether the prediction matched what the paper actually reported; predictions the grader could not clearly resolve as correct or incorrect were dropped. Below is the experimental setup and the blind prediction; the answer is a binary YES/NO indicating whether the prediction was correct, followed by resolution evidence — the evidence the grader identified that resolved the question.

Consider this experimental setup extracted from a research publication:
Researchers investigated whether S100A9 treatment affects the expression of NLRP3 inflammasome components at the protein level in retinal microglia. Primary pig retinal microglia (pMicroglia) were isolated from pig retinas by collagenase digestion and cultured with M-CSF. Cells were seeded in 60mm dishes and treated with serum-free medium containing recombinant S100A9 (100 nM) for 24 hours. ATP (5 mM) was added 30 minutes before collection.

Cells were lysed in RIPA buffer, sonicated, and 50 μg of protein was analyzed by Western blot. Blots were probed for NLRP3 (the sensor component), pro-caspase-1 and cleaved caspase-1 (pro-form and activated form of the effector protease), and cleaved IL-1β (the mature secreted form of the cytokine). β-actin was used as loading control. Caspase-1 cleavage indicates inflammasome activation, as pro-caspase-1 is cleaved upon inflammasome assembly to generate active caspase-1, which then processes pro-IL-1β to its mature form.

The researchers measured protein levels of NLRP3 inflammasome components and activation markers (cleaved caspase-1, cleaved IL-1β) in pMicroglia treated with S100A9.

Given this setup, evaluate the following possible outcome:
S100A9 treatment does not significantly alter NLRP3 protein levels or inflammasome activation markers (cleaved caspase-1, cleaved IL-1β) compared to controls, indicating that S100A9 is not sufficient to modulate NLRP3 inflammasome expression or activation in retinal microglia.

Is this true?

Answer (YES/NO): NO